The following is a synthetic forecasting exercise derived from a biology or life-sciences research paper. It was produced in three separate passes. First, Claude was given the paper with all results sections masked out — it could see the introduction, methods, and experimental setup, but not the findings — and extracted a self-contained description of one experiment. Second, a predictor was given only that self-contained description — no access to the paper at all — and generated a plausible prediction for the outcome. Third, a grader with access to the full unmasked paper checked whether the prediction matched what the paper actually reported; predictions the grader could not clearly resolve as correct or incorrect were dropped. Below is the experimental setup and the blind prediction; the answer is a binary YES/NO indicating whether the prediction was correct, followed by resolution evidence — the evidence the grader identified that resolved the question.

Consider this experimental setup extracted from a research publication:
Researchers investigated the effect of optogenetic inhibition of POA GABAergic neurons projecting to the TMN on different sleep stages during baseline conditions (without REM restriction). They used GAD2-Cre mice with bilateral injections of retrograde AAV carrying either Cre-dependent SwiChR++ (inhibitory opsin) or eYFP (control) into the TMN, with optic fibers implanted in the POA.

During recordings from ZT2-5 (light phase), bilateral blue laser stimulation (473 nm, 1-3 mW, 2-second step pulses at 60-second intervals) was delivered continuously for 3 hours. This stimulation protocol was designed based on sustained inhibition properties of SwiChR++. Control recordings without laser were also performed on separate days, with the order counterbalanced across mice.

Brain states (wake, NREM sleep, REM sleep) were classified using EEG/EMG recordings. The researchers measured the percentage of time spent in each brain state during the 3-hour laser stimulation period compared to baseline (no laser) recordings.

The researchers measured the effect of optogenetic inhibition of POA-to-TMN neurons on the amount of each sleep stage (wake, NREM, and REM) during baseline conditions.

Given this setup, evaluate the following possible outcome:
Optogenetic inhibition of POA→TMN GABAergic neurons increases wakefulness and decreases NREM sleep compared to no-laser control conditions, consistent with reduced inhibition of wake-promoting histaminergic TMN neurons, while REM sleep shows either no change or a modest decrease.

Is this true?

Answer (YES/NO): NO